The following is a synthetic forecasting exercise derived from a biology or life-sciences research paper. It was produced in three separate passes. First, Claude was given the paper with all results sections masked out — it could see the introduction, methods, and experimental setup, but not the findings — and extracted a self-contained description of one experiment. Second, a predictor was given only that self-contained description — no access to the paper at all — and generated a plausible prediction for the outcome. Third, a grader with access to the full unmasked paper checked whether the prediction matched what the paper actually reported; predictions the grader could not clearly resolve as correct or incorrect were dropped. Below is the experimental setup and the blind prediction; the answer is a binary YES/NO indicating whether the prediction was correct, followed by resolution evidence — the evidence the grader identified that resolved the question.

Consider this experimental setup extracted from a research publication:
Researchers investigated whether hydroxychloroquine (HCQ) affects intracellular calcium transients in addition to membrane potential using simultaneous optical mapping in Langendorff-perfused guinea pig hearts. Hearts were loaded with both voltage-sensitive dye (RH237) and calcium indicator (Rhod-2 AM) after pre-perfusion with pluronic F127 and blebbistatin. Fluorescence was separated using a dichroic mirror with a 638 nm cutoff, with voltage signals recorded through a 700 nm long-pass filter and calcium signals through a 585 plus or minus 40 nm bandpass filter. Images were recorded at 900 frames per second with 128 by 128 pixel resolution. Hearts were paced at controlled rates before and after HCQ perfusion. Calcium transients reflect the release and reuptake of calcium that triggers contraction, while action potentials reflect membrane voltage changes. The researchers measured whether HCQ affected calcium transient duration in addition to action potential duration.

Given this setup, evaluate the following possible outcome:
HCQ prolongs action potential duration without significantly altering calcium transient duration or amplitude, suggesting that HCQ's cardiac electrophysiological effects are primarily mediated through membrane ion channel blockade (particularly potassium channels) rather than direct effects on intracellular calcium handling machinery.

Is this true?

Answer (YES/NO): NO